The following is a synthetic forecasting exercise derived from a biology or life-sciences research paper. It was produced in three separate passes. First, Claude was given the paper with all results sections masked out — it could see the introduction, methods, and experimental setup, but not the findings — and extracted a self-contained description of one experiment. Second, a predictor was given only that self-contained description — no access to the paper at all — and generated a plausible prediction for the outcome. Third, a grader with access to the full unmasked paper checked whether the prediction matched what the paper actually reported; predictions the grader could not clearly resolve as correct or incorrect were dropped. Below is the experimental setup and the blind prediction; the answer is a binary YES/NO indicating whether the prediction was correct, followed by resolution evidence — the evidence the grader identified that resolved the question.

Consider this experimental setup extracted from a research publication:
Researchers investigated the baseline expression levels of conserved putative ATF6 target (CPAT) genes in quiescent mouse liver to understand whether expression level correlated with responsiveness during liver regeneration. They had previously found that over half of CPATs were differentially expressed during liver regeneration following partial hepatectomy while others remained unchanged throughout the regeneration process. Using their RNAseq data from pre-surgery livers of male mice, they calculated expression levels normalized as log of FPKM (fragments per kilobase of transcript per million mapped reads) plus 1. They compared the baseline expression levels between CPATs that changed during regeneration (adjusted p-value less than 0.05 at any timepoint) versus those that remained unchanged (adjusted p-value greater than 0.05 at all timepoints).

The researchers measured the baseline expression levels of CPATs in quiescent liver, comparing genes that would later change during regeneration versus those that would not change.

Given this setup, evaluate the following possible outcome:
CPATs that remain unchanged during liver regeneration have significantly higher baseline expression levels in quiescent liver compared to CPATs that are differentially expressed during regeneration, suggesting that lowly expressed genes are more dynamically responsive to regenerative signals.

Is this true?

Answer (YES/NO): NO